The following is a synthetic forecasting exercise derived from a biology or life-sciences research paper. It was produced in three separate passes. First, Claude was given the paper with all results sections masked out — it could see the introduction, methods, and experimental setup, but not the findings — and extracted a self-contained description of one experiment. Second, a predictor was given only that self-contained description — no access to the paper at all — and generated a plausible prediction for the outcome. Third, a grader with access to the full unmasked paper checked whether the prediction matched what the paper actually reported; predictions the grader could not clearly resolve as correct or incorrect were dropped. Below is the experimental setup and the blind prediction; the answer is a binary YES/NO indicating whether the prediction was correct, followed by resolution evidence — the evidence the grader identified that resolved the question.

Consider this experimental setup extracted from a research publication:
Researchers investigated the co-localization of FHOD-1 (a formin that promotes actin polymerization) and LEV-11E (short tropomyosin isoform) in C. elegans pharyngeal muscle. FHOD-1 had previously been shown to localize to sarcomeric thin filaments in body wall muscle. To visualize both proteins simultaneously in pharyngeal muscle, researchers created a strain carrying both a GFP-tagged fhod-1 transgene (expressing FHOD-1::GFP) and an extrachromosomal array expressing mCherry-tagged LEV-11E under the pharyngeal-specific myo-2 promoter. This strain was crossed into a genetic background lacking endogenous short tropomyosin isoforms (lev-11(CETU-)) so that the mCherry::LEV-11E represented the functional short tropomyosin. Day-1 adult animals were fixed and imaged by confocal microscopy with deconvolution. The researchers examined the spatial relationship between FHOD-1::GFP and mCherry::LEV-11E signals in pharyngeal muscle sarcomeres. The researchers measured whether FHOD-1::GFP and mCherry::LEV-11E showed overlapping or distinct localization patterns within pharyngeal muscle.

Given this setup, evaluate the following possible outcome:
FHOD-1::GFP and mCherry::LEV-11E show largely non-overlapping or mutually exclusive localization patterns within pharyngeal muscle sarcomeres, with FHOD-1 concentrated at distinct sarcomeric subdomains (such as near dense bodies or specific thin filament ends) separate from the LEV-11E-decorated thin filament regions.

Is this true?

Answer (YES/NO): YES